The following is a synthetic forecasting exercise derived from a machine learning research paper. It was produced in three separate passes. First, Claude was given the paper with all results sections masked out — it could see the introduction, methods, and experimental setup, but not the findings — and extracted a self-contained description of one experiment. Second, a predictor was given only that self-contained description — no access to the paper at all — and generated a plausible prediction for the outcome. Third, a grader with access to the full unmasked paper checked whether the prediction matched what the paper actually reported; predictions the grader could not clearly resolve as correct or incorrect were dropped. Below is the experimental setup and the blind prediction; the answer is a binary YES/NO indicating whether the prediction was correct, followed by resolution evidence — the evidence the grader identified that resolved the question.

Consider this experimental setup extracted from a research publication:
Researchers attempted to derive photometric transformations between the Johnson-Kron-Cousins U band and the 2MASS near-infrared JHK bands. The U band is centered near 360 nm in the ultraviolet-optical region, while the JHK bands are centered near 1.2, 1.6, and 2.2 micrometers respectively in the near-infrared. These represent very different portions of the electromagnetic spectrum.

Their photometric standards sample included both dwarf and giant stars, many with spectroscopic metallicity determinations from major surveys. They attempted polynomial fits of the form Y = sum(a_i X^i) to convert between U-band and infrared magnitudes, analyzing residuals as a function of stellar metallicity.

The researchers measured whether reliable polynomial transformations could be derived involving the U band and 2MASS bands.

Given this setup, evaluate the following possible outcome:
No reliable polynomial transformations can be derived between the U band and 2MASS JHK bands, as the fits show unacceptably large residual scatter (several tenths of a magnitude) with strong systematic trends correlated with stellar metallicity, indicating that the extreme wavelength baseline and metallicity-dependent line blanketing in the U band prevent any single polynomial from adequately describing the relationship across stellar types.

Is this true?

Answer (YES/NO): YES